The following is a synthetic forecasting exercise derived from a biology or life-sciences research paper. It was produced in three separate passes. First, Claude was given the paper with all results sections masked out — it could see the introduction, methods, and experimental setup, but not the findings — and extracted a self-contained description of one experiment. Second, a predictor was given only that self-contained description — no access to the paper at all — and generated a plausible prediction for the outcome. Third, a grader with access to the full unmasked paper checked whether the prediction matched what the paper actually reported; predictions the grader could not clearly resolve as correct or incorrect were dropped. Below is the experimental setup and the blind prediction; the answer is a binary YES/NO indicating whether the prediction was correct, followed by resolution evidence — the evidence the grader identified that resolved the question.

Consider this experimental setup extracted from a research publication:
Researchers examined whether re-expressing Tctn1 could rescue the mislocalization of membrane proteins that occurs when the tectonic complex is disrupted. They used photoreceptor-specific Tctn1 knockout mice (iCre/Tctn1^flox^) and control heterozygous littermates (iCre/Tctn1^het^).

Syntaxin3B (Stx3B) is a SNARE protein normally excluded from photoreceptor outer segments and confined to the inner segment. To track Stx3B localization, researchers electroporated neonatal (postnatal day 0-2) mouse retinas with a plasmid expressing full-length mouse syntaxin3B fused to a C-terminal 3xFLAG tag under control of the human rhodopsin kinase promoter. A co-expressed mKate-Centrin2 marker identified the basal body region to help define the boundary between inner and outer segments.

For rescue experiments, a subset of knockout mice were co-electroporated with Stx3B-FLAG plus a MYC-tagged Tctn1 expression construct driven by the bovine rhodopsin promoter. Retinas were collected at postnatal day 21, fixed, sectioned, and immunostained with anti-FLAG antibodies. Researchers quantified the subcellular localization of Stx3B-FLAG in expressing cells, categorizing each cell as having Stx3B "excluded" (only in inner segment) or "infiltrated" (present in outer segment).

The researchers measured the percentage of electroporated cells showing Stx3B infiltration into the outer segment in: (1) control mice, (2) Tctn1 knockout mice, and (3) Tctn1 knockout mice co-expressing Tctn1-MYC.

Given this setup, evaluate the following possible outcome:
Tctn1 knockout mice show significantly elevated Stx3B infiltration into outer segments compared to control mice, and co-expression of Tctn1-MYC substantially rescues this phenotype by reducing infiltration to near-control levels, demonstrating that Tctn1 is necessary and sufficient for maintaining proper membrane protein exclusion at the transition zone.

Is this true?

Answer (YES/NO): YES